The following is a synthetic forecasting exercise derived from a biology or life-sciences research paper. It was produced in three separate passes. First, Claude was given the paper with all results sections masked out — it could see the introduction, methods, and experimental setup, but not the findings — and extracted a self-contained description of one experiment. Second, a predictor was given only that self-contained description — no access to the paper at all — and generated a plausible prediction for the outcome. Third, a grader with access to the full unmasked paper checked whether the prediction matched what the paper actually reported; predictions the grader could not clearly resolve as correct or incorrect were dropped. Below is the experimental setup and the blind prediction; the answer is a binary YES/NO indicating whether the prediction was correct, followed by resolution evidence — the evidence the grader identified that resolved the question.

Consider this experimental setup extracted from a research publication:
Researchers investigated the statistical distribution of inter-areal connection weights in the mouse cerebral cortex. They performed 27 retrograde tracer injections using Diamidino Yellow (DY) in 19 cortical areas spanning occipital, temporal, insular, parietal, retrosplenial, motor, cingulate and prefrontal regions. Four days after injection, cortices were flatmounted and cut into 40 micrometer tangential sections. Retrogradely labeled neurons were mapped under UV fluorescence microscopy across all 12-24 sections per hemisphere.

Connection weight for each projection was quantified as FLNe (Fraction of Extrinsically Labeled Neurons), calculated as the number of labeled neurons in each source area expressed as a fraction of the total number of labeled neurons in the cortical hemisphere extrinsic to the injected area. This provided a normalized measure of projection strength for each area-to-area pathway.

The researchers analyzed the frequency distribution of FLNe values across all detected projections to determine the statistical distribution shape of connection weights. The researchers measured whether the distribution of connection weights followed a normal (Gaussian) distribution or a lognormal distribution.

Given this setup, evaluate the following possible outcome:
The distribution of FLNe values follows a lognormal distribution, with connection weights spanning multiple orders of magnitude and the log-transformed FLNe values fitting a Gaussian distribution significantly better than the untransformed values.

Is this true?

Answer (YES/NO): YES